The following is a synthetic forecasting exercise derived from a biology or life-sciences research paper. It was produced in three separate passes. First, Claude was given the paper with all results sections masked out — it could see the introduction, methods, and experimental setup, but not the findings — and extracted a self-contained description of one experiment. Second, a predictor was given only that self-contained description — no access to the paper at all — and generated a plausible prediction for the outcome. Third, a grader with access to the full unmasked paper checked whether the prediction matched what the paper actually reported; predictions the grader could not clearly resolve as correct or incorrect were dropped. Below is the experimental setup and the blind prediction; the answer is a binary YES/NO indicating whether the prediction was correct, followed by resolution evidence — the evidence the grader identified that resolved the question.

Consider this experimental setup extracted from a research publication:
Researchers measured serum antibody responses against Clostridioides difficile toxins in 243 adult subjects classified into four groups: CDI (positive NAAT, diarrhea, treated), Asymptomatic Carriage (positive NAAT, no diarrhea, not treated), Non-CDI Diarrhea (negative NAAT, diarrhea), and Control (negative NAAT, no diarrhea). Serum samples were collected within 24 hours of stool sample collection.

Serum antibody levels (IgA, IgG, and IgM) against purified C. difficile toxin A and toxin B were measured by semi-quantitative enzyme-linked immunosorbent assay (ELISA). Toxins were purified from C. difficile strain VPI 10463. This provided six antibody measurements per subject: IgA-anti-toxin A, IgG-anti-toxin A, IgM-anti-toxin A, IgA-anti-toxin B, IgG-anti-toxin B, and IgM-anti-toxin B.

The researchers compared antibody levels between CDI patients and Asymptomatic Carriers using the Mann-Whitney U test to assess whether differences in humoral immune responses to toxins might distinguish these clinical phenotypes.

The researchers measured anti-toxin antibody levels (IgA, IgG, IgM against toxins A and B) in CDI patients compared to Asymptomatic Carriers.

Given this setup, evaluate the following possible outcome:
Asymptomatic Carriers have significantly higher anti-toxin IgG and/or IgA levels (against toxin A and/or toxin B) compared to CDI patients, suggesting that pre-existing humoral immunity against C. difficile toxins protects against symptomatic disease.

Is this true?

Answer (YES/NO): NO